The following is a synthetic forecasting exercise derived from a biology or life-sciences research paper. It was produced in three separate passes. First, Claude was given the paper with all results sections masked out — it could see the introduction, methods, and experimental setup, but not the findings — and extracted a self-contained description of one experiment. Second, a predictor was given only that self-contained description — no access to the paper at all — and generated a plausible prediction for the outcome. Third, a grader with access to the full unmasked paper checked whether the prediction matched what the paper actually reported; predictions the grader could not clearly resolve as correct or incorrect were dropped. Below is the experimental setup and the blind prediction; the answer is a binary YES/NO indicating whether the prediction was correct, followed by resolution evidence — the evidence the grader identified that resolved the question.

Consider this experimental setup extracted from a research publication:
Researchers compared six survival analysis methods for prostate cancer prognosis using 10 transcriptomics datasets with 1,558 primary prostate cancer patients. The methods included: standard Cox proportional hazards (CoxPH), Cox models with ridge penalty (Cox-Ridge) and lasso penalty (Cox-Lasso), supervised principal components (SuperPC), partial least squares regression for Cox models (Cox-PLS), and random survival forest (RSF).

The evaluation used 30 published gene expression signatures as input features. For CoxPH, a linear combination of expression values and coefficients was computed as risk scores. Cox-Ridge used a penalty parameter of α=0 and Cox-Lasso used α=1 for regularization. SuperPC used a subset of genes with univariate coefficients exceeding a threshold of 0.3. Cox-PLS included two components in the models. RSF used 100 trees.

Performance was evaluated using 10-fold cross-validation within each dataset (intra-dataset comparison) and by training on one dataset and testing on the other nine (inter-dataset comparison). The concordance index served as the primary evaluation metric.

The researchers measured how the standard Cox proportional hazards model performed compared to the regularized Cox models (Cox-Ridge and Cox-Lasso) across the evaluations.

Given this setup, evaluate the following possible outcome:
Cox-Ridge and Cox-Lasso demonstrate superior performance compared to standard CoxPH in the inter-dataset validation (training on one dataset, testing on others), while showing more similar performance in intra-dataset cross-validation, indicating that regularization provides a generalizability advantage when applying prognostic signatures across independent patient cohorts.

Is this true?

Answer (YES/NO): NO